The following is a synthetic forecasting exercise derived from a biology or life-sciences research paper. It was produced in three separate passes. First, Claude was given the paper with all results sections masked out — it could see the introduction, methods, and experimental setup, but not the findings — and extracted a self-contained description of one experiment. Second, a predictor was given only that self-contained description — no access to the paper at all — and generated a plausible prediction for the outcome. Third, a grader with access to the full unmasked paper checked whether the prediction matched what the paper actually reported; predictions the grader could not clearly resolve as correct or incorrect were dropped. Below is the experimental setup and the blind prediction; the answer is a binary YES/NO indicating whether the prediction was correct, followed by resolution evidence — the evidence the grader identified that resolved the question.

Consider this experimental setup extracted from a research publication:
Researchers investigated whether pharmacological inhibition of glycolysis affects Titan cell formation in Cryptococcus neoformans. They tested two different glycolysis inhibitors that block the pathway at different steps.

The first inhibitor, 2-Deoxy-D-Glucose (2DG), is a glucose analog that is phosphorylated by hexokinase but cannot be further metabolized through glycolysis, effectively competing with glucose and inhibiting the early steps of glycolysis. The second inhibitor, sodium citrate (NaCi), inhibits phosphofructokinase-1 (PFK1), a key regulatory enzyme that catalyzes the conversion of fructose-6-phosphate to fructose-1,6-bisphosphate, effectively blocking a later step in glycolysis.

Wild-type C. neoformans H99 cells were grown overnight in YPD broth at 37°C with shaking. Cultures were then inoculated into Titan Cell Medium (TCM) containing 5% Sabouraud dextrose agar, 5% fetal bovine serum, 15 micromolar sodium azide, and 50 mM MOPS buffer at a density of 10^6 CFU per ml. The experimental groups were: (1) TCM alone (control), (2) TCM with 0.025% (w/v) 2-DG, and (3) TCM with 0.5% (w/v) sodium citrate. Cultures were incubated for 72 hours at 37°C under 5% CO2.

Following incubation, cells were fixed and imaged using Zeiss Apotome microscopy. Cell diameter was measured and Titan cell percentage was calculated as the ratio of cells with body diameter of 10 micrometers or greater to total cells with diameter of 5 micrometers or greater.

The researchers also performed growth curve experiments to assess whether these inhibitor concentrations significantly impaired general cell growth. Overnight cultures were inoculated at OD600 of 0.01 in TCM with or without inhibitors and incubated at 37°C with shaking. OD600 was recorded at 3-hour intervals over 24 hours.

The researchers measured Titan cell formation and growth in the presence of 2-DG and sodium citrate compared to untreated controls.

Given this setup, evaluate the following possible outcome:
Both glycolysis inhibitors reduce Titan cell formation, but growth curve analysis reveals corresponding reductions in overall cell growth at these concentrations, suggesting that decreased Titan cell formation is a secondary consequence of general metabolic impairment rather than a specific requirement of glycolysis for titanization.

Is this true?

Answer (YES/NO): NO